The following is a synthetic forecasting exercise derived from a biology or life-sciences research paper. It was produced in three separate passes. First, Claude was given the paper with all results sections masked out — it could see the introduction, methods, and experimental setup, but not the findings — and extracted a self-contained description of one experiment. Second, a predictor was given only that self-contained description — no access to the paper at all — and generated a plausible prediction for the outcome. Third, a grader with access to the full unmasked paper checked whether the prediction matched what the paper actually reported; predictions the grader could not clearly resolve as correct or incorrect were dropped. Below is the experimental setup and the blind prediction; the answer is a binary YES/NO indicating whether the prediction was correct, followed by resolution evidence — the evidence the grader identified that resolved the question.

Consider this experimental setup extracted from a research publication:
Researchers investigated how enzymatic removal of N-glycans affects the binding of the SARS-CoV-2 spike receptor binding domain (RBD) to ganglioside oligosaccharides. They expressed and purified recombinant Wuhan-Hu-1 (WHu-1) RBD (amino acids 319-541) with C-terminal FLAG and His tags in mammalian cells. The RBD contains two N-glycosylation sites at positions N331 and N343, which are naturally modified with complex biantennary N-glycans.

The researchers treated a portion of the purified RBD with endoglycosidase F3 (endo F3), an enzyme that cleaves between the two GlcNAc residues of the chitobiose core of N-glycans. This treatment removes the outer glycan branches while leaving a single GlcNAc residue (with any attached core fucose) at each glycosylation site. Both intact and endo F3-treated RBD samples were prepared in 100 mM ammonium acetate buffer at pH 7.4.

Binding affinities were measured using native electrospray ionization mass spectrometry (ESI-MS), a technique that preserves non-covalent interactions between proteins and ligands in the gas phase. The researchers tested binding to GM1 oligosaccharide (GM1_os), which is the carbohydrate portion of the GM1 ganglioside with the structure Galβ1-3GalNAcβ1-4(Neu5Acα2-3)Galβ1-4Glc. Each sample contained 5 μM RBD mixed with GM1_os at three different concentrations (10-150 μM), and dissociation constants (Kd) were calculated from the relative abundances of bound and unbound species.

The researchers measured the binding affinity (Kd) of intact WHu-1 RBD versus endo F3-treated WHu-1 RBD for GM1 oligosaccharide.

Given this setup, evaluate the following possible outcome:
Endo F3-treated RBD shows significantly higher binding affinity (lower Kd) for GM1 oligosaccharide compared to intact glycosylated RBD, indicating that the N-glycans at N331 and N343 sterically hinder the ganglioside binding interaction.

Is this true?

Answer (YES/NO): NO